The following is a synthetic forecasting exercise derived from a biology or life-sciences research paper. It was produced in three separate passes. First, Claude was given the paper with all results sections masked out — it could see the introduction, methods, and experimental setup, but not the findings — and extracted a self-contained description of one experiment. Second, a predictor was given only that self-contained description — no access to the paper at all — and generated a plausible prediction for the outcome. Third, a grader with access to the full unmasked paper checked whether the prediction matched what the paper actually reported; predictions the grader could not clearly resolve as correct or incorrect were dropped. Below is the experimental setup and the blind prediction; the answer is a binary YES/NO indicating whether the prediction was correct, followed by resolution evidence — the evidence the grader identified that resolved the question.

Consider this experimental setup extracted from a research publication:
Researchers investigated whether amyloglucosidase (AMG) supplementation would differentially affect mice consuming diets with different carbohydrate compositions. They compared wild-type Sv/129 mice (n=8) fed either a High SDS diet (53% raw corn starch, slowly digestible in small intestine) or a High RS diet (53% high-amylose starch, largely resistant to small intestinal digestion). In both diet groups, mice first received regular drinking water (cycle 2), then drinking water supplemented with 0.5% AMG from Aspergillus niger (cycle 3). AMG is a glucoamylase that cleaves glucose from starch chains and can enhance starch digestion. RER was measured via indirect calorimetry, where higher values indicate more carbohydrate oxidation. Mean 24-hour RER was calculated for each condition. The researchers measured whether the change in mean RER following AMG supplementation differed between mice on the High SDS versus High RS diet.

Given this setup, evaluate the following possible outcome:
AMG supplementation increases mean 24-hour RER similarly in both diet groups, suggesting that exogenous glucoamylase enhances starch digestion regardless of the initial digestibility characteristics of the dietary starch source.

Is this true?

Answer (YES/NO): NO